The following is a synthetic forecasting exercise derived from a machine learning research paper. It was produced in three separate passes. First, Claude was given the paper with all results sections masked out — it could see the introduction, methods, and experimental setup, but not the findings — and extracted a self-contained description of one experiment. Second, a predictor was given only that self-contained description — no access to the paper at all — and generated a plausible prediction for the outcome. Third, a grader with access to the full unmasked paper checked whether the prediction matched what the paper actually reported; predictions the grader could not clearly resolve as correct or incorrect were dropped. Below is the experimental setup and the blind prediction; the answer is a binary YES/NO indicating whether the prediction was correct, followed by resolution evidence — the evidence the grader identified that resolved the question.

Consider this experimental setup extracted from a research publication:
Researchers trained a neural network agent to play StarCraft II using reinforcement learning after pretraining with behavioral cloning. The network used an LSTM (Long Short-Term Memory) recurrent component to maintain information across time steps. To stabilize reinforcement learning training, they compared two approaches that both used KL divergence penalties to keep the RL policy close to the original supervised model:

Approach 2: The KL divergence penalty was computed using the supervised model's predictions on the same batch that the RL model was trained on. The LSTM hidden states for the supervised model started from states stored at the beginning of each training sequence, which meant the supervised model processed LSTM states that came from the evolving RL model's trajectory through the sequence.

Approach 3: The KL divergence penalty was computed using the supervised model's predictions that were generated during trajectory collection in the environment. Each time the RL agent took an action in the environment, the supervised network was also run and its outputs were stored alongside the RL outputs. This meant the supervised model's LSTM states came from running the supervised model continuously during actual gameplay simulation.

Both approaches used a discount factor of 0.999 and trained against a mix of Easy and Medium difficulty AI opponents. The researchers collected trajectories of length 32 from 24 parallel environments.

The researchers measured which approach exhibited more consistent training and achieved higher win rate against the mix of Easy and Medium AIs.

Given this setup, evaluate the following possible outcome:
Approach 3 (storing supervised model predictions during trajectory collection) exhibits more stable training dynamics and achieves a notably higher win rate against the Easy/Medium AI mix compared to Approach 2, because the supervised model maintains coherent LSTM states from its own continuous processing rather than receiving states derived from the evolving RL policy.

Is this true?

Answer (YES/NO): YES